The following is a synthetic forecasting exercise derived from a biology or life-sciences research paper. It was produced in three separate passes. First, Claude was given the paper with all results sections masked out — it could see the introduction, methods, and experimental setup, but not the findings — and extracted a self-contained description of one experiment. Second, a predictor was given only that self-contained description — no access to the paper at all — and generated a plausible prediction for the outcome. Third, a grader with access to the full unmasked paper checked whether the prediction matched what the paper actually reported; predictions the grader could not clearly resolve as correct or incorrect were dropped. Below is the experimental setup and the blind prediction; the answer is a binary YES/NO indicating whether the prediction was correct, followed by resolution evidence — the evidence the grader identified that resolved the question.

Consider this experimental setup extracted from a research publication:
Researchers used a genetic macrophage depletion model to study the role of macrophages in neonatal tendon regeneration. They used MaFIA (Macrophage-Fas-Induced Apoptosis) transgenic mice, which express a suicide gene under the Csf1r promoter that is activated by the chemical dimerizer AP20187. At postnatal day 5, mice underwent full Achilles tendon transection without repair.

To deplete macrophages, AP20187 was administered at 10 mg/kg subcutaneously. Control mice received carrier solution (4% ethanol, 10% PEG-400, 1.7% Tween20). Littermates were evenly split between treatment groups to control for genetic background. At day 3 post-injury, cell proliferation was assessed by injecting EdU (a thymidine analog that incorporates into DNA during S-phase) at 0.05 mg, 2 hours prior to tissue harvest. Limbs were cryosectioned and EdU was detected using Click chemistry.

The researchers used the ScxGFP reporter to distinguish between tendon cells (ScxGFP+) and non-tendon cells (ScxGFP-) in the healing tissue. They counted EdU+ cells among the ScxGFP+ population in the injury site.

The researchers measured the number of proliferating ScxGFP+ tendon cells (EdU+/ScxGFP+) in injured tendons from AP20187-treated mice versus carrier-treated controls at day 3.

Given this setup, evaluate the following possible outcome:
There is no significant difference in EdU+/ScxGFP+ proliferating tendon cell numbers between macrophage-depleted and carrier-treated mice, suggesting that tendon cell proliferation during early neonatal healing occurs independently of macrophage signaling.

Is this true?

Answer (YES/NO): NO